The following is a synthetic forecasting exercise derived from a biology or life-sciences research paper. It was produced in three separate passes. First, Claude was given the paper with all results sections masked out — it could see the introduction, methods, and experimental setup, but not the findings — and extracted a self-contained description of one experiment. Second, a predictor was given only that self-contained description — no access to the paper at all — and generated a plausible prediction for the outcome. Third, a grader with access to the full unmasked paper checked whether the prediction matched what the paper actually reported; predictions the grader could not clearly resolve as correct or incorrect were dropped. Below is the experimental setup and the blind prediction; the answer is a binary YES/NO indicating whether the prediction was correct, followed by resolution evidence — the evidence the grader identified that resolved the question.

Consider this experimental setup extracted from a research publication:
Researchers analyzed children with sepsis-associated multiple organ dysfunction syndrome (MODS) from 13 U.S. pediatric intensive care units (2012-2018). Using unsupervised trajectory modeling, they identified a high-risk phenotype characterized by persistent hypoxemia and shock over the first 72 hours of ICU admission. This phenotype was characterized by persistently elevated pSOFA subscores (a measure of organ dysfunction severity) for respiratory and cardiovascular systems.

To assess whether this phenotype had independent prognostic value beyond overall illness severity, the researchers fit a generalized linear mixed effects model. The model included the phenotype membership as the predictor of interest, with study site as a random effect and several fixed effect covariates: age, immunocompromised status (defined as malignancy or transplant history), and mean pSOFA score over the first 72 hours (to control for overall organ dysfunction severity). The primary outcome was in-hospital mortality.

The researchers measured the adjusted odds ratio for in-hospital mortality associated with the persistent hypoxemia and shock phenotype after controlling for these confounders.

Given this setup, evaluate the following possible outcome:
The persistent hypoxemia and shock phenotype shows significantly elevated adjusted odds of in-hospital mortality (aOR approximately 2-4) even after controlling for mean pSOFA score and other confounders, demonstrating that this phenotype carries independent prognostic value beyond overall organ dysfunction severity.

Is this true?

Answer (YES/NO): YES